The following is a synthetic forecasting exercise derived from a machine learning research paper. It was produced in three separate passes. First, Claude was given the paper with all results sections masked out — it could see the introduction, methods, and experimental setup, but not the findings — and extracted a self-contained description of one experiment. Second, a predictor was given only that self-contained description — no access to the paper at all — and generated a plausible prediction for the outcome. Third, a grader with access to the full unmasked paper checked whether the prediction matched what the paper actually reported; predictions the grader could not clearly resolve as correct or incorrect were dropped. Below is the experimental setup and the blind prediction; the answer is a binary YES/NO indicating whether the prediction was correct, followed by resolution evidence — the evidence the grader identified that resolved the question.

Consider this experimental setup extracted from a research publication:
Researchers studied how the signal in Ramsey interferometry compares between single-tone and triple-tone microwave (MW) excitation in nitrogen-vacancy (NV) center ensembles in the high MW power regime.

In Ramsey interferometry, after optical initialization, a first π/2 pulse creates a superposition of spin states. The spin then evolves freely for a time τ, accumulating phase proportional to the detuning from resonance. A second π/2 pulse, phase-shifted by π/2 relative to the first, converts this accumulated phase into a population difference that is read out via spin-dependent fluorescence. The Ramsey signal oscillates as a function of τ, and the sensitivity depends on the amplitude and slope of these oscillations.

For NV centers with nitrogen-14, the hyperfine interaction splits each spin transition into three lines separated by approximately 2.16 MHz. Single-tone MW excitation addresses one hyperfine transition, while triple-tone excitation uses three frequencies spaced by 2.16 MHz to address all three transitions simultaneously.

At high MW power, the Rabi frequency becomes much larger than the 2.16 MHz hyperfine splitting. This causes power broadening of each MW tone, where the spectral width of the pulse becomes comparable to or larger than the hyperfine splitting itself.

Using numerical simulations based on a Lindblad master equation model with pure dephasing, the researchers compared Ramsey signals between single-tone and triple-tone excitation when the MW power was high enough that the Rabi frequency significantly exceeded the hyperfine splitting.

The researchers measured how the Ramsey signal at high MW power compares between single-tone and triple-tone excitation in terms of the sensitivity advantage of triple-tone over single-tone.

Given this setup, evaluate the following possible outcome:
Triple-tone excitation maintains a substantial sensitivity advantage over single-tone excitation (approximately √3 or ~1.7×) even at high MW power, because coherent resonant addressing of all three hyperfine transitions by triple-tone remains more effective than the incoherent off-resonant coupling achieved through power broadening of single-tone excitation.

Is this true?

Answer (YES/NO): NO